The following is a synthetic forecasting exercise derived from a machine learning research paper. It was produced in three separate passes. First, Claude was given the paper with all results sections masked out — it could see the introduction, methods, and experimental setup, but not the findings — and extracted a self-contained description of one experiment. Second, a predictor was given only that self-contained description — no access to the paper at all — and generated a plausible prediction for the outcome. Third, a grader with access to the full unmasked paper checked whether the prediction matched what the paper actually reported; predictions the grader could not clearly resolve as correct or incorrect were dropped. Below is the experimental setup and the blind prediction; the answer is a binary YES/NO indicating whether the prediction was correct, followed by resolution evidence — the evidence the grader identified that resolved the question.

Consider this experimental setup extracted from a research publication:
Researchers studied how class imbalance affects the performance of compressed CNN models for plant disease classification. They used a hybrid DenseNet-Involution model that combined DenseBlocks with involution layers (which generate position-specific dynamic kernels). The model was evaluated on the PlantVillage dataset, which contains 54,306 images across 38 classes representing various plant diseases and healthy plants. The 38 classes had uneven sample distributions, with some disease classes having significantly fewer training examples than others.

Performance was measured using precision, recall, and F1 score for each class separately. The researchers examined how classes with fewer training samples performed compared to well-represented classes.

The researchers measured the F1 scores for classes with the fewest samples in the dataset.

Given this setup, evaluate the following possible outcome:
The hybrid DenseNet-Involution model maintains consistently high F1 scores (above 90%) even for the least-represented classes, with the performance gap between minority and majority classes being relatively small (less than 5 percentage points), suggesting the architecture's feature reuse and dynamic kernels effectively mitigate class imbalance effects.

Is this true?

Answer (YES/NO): NO